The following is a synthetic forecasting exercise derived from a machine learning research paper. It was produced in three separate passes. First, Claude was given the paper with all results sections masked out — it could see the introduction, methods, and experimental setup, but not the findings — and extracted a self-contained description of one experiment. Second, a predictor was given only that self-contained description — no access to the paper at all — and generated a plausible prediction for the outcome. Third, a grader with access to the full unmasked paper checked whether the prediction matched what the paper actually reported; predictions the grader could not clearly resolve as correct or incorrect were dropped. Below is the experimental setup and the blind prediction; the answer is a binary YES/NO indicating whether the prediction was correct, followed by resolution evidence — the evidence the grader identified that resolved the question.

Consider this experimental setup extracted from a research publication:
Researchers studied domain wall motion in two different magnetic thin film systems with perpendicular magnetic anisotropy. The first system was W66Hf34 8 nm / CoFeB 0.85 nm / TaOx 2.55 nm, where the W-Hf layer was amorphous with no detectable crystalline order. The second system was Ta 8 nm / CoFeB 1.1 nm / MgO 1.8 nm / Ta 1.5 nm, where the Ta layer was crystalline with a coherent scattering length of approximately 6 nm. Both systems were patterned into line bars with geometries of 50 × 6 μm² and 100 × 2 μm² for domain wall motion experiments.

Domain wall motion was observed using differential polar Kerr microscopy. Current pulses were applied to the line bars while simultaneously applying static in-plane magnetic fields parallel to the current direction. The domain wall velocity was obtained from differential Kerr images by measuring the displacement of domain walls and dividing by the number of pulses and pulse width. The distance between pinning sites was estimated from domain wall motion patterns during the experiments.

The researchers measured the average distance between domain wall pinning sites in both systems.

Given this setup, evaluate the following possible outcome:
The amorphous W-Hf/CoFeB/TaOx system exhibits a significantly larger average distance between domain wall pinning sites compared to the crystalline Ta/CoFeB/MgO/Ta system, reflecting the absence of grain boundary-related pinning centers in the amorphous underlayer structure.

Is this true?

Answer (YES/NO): YES